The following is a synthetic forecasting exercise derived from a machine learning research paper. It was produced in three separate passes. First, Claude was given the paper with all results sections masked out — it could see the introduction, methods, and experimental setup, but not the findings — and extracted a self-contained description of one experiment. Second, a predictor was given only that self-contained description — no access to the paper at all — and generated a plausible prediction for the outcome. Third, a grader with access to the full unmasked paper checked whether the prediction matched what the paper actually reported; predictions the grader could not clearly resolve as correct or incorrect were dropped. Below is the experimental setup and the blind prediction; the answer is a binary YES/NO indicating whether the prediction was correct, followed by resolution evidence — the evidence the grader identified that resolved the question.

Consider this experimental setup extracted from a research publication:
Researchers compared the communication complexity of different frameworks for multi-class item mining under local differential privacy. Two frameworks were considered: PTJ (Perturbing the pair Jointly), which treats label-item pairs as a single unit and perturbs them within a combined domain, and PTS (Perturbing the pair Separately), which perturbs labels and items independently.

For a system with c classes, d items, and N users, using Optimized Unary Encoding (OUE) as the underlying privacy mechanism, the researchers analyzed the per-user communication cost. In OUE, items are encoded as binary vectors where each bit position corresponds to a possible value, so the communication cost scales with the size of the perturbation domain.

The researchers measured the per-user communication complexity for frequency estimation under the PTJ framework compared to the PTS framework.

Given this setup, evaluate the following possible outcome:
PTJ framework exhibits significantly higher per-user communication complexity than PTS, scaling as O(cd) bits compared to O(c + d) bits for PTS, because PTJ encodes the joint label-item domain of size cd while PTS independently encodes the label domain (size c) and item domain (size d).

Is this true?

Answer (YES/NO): NO